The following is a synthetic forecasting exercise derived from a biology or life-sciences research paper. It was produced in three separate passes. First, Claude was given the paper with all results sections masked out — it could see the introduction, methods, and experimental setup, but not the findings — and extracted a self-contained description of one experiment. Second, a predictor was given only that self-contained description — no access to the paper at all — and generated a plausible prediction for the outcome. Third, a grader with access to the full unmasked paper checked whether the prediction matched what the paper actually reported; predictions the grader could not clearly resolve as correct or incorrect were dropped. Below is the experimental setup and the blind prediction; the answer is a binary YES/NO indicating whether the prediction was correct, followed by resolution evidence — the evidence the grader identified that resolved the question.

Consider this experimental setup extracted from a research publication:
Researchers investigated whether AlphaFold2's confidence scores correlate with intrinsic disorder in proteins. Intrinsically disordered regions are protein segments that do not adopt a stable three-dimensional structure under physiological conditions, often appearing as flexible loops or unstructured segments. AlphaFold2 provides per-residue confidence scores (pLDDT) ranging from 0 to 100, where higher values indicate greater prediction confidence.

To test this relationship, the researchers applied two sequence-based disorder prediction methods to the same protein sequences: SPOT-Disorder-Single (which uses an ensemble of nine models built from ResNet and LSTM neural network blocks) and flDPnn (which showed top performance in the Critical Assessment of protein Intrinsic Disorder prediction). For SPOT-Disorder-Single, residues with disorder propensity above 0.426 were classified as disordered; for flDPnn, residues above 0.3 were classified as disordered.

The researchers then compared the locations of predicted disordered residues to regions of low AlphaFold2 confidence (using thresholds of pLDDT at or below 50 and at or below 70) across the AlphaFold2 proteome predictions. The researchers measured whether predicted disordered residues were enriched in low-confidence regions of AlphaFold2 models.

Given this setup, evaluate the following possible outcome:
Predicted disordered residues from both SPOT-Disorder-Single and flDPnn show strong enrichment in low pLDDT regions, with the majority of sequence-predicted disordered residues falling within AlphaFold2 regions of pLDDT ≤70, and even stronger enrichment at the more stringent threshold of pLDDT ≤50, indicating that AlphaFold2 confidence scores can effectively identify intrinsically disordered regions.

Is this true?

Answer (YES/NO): NO